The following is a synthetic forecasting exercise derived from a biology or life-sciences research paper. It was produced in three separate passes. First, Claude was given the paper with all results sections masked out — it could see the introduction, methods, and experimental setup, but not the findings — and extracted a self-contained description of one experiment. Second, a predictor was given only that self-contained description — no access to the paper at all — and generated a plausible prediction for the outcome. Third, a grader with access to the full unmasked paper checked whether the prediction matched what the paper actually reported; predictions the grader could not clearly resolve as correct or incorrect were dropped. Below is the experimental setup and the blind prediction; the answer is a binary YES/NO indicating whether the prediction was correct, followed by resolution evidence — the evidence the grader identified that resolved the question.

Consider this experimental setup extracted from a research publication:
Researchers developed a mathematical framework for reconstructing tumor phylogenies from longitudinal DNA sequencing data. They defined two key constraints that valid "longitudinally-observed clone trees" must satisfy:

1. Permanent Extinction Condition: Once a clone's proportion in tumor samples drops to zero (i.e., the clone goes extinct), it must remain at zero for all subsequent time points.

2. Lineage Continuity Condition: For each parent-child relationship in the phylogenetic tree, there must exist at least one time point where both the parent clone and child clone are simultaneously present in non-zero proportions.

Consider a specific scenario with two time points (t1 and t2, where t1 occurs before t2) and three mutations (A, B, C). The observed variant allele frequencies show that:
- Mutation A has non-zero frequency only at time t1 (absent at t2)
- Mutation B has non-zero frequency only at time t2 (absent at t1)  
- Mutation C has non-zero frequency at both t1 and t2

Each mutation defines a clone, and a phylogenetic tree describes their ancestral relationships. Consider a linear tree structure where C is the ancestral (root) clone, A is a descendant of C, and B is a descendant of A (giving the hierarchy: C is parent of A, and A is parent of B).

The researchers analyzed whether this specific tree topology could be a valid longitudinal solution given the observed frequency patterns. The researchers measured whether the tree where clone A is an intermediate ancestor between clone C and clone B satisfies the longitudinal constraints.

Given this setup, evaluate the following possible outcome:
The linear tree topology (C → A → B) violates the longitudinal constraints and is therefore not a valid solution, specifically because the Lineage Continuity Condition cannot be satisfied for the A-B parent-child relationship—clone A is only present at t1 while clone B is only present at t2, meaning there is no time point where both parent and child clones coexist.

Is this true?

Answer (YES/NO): YES